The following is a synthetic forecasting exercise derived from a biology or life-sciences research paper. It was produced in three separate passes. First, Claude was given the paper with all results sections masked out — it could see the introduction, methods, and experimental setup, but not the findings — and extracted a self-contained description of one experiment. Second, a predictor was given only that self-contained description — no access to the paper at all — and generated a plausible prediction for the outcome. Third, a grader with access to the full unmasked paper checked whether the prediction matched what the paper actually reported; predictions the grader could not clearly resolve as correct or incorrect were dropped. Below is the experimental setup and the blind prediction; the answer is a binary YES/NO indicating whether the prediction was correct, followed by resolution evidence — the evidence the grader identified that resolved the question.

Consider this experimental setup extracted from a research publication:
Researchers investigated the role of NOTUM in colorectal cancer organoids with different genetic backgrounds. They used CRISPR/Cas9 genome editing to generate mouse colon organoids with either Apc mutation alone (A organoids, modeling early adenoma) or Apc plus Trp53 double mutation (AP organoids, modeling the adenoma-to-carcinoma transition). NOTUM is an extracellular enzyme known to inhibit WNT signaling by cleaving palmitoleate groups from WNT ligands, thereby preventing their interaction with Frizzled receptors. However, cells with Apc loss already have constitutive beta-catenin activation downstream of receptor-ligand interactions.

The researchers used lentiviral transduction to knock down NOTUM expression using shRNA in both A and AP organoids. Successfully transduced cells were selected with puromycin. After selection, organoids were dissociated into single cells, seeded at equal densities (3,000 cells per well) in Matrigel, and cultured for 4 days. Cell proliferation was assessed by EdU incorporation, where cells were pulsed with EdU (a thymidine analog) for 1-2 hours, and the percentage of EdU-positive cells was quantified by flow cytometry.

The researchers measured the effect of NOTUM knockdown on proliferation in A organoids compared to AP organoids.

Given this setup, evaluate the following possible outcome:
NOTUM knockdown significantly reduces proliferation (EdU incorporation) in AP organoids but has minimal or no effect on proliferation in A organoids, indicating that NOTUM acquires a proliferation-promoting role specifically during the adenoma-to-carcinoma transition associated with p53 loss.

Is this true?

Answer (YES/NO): NO